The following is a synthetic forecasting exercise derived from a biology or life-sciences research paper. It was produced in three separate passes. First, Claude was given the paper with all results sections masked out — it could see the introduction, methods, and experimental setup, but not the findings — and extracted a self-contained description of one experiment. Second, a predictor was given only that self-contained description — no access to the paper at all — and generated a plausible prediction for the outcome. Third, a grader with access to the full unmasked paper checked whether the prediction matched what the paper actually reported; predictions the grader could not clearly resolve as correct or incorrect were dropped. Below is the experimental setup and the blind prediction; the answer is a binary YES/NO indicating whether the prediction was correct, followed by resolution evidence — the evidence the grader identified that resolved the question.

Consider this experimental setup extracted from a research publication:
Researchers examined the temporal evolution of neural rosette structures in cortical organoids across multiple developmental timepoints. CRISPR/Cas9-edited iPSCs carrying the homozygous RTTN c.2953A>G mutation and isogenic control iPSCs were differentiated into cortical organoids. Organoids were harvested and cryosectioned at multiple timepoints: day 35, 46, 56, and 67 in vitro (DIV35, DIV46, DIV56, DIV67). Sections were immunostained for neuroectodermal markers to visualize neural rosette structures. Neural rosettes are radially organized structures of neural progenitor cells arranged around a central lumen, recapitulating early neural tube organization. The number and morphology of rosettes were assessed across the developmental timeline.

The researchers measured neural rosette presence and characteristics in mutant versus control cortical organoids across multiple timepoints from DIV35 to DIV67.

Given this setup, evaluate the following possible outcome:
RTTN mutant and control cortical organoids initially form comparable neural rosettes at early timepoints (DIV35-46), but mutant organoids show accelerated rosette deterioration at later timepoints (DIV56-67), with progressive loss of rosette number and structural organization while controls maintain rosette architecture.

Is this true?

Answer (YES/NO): NO